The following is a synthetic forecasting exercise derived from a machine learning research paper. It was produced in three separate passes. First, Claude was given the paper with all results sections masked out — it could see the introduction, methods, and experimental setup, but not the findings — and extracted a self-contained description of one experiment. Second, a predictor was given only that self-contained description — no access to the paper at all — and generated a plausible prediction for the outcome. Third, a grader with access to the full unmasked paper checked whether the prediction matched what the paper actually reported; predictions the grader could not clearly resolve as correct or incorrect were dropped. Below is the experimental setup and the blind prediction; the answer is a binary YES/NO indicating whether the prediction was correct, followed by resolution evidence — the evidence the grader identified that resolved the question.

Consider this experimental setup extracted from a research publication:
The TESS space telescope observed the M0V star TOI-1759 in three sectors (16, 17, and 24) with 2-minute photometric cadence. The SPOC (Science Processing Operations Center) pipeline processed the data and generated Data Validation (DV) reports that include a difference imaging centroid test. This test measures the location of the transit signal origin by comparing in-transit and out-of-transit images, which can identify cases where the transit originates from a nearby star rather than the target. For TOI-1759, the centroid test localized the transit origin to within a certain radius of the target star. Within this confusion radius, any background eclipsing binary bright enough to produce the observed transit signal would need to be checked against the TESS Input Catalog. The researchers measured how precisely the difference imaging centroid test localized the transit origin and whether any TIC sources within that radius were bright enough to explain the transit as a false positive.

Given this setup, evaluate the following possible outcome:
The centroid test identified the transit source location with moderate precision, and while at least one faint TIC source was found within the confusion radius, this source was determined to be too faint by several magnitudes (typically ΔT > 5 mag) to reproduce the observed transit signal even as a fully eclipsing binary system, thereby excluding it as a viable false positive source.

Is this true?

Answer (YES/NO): YES